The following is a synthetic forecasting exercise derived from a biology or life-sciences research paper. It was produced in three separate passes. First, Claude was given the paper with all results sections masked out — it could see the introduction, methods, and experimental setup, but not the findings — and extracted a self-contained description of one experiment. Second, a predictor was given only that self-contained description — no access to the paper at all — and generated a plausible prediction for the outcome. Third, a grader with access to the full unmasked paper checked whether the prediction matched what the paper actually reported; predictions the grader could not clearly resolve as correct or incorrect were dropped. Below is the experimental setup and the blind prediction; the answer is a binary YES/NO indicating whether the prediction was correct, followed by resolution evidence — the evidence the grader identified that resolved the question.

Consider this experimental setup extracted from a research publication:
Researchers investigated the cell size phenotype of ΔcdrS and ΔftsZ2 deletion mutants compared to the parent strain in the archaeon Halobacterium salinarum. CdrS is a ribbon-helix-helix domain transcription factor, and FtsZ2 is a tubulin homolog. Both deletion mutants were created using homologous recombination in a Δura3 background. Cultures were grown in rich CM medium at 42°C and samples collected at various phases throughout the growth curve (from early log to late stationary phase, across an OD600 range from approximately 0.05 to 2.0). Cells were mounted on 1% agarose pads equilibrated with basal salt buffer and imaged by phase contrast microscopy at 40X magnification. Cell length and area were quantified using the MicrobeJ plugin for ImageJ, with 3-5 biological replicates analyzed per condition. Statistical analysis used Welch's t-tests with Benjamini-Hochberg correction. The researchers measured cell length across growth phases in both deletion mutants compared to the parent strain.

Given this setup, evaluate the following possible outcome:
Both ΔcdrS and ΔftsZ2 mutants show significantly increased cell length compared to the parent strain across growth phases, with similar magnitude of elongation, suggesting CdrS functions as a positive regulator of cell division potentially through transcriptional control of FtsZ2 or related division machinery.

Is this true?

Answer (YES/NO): NO